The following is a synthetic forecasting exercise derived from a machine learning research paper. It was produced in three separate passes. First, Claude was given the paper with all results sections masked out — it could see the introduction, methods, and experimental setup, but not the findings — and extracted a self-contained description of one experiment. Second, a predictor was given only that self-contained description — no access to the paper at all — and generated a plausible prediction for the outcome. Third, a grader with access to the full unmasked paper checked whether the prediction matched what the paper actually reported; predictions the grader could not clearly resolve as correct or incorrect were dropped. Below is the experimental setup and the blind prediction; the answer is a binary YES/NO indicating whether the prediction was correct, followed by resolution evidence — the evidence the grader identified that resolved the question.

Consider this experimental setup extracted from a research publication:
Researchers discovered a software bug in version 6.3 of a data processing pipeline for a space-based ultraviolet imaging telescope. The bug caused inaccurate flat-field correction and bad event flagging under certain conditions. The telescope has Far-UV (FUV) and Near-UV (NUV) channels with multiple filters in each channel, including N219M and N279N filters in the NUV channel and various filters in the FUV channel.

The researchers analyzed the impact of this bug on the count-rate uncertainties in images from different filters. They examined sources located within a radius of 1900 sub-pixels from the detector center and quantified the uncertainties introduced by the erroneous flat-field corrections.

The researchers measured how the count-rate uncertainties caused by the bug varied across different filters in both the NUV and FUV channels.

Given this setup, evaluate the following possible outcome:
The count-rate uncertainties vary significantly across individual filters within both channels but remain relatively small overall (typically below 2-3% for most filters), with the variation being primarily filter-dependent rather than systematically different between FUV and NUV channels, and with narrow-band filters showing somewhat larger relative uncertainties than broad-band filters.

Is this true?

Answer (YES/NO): NO